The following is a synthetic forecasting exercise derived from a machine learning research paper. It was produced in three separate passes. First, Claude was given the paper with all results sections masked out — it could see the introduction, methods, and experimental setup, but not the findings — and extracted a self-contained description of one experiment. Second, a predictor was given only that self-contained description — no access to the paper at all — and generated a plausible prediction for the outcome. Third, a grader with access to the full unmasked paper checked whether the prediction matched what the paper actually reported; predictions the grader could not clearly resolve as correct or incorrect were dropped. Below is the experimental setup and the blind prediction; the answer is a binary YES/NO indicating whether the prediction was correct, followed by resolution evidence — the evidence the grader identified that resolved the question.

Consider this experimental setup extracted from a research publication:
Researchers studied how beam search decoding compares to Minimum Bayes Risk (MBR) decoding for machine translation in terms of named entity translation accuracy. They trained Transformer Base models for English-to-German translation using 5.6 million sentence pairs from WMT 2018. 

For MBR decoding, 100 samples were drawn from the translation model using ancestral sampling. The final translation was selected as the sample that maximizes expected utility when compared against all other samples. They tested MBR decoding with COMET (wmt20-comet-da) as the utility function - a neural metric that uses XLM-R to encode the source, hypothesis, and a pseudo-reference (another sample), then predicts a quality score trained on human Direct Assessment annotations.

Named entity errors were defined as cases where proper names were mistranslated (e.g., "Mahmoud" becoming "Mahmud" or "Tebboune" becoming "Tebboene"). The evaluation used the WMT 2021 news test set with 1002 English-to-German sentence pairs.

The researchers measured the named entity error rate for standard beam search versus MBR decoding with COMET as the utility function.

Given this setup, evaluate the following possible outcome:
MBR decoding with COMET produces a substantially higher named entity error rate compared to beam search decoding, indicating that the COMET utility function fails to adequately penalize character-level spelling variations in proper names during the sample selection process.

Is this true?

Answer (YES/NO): YES